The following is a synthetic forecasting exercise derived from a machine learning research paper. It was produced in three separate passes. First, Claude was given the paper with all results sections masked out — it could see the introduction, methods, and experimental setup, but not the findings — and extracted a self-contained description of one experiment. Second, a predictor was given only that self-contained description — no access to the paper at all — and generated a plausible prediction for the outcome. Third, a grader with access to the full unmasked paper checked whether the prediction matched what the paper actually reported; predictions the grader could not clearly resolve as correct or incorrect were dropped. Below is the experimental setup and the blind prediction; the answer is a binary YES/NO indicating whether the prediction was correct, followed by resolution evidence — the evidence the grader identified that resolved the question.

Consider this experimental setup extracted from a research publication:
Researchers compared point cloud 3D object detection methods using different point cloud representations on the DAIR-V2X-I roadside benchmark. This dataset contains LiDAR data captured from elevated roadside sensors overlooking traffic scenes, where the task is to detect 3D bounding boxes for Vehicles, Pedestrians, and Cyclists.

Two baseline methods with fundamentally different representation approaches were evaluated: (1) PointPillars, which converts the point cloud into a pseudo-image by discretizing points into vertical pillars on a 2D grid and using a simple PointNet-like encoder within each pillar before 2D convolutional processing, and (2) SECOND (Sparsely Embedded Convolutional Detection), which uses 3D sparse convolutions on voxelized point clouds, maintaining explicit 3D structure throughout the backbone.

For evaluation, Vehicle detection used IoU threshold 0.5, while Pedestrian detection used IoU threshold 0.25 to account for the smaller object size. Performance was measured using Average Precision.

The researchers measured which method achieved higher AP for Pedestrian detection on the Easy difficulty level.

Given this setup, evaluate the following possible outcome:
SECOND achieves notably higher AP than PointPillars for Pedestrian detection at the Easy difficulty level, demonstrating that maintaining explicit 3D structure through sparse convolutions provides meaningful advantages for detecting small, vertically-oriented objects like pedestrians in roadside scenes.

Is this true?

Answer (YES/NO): YES